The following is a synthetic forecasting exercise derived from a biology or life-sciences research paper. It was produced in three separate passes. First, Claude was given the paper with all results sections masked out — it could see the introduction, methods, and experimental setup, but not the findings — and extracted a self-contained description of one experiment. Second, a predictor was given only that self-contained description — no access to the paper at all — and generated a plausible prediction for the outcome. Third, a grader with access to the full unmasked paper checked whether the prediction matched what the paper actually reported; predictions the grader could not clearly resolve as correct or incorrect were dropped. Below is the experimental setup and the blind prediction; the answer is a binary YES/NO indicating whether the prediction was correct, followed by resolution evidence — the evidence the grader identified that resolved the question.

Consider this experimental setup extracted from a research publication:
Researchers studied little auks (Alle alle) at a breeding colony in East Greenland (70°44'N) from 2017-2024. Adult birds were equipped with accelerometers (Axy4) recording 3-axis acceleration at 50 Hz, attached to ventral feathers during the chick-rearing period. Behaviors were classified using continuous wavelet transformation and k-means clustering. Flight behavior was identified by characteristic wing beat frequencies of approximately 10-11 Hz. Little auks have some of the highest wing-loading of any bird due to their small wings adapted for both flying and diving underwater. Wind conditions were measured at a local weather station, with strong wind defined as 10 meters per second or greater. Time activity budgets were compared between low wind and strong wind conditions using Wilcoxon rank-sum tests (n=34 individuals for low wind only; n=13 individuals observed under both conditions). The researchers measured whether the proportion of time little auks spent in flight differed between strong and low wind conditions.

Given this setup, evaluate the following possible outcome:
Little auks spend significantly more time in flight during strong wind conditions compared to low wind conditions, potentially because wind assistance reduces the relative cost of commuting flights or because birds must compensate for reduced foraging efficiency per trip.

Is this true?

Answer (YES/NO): NO